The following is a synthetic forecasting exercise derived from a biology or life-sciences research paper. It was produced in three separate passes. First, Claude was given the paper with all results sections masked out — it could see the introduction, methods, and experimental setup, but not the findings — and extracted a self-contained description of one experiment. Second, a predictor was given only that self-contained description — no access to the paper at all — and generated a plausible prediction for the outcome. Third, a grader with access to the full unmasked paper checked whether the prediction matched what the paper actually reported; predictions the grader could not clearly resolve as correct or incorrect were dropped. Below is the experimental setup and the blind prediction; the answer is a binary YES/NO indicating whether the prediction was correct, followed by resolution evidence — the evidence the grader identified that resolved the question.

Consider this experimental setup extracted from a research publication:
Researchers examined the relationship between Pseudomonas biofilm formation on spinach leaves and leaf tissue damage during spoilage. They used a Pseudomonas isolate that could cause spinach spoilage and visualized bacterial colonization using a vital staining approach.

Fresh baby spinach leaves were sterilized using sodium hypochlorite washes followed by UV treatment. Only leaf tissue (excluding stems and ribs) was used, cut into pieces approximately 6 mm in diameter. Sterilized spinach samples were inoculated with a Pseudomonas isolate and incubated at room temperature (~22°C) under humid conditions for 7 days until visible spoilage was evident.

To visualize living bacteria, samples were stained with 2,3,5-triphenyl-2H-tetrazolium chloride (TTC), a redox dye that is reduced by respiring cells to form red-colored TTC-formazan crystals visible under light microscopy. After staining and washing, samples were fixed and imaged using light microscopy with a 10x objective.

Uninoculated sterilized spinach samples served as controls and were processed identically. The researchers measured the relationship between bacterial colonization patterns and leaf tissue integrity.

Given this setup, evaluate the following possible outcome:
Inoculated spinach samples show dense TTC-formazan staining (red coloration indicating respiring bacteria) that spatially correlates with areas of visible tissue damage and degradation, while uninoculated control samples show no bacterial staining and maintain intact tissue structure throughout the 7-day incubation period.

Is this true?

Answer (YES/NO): YES